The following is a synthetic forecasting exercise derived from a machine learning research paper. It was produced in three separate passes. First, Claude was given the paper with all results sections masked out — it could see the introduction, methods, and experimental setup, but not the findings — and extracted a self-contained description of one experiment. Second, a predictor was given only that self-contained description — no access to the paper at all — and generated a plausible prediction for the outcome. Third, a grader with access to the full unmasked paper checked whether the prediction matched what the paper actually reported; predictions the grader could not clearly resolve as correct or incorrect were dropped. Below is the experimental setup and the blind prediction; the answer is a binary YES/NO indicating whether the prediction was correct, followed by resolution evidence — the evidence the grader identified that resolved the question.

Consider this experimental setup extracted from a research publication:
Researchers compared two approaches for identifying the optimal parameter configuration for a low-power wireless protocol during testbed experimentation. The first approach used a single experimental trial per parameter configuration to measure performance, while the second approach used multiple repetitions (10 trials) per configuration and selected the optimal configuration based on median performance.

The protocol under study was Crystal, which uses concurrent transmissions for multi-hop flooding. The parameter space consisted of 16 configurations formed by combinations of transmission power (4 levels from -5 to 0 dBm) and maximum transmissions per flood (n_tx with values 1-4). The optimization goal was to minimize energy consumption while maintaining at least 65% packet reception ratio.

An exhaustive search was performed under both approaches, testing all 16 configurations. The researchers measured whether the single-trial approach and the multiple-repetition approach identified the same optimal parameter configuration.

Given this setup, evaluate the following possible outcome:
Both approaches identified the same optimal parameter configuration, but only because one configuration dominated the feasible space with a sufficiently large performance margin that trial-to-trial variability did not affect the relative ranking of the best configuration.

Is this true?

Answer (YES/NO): NO